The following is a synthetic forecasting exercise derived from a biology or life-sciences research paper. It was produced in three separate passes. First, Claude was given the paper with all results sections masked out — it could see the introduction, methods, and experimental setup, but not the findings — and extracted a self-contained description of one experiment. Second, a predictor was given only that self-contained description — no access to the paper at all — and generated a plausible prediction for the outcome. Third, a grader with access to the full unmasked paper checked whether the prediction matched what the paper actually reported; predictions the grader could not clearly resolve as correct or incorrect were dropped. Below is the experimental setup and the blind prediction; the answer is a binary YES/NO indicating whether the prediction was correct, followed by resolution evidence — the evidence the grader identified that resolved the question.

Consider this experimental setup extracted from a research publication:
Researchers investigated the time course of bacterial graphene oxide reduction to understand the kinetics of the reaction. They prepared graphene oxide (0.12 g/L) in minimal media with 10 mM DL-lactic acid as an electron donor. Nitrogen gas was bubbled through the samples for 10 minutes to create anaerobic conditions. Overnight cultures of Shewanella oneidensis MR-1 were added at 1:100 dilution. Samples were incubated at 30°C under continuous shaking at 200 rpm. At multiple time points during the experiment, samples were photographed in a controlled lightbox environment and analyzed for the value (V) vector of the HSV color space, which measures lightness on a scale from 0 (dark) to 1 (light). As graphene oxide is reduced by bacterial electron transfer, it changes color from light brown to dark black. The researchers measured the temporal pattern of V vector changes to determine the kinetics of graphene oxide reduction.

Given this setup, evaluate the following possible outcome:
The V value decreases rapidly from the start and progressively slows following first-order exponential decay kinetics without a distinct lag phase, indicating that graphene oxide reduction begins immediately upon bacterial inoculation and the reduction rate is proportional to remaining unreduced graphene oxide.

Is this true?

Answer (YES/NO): NO